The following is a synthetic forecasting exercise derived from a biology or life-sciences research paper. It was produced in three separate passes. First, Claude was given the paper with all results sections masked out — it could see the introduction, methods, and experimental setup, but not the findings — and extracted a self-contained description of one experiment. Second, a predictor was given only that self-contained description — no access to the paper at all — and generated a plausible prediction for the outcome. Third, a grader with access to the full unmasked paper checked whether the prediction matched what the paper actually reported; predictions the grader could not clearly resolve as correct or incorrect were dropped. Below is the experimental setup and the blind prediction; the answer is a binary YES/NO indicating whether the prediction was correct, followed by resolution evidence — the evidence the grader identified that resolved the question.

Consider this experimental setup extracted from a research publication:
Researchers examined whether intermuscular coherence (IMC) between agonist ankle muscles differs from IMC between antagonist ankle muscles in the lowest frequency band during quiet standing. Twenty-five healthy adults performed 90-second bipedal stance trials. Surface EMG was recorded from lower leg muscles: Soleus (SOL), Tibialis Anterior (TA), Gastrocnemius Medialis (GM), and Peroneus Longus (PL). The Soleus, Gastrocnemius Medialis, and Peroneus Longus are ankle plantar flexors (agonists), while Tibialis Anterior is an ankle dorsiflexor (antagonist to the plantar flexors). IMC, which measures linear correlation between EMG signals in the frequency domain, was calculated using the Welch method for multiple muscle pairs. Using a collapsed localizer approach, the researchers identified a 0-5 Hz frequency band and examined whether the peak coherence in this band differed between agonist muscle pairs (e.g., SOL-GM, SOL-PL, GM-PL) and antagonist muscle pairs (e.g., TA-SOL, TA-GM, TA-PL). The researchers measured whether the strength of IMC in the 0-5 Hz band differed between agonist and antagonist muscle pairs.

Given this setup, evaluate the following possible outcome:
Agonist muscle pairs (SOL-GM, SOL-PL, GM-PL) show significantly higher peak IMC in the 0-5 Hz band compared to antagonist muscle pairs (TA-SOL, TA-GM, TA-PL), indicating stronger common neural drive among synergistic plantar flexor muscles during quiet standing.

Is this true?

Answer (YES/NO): NO